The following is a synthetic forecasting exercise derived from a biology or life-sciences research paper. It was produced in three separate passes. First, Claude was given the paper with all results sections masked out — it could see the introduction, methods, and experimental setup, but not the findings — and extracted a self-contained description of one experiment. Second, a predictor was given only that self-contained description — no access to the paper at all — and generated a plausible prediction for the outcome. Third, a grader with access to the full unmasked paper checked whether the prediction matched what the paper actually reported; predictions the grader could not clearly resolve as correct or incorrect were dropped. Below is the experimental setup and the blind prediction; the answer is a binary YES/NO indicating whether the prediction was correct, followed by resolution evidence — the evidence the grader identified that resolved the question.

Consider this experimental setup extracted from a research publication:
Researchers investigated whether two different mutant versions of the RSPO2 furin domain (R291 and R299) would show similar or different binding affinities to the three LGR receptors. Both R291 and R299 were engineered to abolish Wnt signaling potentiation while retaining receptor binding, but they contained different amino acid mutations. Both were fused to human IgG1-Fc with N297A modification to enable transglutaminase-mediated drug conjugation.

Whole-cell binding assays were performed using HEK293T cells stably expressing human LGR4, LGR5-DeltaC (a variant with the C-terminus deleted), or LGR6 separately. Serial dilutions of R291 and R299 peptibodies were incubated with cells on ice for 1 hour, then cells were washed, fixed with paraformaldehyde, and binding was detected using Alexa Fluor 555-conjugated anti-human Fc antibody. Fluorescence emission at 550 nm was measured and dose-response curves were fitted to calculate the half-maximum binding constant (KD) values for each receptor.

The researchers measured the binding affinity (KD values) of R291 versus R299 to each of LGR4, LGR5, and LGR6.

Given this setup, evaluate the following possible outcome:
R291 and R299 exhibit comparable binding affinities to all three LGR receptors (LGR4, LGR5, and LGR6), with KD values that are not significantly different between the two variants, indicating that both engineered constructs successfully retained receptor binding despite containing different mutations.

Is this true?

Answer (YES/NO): NO